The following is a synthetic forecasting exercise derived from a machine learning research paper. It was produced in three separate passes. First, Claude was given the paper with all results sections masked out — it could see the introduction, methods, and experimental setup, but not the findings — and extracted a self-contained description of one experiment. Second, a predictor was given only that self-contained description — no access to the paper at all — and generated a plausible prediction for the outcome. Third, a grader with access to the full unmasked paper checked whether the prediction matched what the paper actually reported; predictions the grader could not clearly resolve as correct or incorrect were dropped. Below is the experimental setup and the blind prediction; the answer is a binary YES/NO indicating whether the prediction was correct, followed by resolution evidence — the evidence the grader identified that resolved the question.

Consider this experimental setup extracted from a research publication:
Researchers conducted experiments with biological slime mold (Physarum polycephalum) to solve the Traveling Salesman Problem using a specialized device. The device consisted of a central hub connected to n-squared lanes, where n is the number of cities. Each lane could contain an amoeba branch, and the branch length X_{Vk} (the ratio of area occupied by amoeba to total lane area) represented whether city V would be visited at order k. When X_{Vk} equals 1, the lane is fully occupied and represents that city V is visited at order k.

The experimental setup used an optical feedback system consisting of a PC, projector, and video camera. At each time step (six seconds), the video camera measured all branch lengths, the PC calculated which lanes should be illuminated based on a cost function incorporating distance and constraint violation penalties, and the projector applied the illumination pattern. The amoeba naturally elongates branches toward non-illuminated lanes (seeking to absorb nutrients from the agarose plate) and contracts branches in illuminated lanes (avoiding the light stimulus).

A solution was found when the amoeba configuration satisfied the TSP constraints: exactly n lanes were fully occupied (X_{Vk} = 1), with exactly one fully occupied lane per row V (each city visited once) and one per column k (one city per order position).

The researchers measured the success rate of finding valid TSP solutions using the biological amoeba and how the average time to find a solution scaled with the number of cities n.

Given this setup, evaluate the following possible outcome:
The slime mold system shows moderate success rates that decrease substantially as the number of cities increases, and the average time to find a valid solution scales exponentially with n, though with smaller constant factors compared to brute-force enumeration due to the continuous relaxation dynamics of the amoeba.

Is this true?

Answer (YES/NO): NO